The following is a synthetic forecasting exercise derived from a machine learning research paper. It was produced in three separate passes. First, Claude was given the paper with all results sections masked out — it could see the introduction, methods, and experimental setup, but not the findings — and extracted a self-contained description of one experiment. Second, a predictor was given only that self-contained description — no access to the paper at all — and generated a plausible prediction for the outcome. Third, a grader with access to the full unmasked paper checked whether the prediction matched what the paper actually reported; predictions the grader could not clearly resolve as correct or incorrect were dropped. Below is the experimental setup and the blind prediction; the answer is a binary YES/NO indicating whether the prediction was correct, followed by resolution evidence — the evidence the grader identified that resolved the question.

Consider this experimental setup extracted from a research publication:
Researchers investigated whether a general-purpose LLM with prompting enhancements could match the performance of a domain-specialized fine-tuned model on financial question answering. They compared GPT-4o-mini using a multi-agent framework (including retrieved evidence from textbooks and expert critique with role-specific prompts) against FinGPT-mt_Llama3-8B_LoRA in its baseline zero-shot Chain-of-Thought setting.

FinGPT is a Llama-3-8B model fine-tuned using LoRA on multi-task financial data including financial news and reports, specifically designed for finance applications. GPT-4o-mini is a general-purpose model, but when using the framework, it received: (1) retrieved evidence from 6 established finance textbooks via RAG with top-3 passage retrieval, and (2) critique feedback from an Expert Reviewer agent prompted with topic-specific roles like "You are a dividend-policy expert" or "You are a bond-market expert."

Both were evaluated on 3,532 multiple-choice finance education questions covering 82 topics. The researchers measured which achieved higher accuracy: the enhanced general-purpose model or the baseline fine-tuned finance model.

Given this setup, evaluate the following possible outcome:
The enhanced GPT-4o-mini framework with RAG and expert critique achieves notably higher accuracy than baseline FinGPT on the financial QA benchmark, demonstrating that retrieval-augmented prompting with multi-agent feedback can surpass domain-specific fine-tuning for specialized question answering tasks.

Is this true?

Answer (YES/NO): NO